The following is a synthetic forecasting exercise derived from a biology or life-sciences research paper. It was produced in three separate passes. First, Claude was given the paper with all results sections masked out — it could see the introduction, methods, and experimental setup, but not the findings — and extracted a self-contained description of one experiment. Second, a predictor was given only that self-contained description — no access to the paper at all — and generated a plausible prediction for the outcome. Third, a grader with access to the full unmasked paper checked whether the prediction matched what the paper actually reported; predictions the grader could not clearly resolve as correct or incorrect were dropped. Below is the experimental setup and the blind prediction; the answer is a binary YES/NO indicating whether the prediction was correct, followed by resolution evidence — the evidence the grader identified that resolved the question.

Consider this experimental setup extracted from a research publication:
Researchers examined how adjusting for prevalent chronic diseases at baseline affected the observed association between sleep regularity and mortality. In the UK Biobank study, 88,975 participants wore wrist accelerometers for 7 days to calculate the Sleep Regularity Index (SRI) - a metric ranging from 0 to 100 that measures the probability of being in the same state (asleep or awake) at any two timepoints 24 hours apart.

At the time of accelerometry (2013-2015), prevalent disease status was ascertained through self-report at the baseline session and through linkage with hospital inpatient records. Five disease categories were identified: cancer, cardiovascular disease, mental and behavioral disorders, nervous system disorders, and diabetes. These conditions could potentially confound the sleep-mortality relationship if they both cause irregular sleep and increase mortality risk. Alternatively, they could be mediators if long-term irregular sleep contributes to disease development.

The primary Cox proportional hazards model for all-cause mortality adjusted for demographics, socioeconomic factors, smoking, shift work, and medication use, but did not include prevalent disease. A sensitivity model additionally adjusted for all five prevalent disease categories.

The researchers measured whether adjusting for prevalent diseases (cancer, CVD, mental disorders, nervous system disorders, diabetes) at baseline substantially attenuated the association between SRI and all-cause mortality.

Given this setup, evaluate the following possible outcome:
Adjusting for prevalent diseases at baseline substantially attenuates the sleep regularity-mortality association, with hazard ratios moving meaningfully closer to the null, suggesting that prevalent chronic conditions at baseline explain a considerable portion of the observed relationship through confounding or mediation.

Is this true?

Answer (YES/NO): NO